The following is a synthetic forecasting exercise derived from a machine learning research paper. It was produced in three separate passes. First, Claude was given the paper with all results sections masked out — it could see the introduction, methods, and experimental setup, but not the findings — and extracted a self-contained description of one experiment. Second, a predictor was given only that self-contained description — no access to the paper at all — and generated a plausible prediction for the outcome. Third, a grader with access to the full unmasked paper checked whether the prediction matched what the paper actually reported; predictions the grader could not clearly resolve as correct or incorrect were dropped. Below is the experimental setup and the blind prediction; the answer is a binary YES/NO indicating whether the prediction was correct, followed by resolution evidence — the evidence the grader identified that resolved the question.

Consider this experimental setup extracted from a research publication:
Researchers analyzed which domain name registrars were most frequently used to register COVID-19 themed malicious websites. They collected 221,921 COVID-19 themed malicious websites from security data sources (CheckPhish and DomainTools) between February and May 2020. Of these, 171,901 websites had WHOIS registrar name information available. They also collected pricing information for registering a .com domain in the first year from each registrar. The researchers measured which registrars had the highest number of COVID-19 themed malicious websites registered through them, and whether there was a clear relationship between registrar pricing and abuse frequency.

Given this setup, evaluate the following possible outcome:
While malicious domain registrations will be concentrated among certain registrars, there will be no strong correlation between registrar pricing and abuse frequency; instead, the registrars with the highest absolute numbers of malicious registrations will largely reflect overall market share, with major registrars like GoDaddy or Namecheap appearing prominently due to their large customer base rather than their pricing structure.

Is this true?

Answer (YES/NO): NO